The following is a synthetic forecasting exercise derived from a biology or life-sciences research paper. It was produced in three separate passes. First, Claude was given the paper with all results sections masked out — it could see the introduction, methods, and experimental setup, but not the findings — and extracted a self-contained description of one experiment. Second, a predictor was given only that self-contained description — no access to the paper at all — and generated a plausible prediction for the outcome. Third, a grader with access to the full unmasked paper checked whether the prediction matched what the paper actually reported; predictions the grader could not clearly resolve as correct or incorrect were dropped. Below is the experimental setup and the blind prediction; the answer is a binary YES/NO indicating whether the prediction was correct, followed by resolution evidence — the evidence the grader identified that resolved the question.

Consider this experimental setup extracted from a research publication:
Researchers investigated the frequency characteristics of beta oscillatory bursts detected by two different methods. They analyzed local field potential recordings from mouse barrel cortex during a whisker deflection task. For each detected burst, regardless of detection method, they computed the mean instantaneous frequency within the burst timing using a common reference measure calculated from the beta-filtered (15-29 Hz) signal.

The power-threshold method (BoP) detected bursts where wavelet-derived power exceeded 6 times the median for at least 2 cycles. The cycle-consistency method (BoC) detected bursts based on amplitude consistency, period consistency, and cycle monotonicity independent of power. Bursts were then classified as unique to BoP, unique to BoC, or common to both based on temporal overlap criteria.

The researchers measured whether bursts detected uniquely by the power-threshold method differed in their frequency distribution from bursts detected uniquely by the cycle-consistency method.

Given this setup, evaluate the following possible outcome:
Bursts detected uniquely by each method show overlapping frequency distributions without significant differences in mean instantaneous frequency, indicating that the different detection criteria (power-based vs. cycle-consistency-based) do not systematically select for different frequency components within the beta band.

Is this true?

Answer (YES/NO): NO